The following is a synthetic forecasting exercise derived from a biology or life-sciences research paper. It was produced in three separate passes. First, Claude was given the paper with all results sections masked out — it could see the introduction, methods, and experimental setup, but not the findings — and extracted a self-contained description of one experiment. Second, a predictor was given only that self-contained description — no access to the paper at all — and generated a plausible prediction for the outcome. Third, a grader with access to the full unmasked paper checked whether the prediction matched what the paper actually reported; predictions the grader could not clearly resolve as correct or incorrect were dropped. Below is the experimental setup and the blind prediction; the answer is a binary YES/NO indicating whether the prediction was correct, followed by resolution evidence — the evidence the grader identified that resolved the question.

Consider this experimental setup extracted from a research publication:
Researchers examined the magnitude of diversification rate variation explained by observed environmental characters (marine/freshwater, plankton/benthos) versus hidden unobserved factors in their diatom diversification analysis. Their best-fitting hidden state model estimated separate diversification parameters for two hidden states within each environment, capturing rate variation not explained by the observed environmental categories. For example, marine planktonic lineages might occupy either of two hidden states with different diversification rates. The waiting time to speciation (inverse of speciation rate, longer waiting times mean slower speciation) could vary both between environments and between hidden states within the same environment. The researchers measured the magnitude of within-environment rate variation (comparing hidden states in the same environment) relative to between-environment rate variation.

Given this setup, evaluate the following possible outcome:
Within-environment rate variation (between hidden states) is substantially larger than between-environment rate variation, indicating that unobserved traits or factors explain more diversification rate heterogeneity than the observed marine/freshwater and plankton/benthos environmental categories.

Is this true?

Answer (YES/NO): NO